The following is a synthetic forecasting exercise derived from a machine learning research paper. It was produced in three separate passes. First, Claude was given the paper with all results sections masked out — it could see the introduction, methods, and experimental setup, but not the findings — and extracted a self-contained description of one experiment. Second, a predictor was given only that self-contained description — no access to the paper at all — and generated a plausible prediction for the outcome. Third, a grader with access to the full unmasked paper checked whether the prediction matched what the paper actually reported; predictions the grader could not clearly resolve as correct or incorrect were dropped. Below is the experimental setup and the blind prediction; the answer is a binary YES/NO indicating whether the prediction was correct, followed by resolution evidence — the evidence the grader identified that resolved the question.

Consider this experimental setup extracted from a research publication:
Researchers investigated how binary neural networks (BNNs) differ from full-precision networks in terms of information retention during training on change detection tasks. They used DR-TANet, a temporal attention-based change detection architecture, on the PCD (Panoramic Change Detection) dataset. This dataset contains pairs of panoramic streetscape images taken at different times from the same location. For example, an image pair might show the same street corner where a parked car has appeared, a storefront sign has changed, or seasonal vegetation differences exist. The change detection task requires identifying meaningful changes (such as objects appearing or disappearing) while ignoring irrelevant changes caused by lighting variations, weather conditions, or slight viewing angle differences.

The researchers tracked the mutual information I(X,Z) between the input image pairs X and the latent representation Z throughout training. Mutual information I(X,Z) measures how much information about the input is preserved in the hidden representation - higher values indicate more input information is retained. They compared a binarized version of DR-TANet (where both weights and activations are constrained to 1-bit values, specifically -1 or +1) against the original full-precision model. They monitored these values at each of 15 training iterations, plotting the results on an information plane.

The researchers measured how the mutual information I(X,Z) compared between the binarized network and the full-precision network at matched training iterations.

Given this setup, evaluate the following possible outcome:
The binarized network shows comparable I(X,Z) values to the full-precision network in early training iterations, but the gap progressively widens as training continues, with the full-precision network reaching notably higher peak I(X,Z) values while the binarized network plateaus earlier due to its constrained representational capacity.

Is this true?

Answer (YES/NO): NO